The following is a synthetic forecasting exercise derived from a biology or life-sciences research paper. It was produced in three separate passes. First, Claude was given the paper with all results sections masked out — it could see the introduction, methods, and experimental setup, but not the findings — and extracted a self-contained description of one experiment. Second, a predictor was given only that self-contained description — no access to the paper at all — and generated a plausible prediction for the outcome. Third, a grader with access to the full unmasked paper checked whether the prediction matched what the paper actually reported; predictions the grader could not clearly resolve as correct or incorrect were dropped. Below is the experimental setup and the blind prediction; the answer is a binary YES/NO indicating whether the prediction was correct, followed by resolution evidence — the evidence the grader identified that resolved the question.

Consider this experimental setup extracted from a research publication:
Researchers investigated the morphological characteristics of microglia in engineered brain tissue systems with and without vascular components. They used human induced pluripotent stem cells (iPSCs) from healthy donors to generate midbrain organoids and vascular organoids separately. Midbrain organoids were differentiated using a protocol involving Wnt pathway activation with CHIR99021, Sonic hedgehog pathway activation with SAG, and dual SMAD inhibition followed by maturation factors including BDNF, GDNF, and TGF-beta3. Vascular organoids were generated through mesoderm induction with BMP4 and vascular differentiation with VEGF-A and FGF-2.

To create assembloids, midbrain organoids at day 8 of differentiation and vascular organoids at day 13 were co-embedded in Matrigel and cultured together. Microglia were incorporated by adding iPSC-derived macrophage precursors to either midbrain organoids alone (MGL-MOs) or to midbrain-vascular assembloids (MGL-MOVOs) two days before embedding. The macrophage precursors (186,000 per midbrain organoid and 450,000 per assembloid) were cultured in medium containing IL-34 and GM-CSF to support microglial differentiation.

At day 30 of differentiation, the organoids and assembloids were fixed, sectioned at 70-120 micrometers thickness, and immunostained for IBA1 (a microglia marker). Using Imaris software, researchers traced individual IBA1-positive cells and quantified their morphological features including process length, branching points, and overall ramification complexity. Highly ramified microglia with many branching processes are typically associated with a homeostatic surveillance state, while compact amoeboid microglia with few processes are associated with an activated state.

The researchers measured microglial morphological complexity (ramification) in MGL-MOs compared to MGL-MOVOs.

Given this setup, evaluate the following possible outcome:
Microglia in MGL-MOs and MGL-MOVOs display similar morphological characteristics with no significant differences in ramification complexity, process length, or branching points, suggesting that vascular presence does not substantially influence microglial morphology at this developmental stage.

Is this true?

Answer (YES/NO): NO